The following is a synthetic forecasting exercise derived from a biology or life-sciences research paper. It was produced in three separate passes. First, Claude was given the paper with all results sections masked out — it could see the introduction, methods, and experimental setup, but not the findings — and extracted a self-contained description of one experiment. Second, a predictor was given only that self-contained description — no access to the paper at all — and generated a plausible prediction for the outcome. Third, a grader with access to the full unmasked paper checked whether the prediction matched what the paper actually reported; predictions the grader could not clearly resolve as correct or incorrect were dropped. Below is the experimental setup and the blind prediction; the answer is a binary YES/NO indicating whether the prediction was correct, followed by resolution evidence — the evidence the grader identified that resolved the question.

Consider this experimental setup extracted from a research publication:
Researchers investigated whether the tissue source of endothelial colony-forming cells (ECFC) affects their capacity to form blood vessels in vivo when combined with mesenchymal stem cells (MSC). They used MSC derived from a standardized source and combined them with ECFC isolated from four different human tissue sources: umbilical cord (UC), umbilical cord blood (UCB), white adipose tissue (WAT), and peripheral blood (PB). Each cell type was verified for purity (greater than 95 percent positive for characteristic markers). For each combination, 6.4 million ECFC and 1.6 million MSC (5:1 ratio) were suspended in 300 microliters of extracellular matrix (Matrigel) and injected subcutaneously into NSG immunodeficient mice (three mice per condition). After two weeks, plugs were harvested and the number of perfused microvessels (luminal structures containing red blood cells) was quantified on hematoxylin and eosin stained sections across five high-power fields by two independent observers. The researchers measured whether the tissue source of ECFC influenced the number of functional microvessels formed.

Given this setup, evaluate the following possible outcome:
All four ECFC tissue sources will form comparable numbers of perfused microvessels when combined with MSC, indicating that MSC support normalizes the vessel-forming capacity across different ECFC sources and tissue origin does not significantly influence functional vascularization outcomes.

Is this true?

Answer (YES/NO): NO